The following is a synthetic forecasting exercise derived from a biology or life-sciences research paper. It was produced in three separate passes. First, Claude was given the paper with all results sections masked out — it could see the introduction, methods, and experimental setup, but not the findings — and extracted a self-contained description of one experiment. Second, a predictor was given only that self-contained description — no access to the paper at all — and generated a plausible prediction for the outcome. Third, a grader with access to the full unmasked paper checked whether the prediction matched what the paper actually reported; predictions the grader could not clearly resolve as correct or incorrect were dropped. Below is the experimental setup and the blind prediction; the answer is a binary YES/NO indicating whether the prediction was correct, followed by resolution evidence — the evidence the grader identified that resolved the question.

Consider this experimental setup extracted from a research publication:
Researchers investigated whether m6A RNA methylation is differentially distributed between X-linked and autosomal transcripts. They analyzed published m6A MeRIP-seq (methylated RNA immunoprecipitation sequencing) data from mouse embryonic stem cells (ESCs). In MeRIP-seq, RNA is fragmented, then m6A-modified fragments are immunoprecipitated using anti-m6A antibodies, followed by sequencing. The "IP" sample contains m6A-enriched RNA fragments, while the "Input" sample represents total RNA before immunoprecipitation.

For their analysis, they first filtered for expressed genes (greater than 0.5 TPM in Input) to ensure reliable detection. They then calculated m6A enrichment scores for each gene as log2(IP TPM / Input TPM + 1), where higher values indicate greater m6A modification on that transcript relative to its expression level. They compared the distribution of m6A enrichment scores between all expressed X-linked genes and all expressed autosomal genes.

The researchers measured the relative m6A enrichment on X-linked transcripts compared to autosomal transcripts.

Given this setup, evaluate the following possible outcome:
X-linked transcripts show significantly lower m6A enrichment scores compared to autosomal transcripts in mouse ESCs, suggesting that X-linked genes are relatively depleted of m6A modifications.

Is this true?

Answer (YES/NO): YES